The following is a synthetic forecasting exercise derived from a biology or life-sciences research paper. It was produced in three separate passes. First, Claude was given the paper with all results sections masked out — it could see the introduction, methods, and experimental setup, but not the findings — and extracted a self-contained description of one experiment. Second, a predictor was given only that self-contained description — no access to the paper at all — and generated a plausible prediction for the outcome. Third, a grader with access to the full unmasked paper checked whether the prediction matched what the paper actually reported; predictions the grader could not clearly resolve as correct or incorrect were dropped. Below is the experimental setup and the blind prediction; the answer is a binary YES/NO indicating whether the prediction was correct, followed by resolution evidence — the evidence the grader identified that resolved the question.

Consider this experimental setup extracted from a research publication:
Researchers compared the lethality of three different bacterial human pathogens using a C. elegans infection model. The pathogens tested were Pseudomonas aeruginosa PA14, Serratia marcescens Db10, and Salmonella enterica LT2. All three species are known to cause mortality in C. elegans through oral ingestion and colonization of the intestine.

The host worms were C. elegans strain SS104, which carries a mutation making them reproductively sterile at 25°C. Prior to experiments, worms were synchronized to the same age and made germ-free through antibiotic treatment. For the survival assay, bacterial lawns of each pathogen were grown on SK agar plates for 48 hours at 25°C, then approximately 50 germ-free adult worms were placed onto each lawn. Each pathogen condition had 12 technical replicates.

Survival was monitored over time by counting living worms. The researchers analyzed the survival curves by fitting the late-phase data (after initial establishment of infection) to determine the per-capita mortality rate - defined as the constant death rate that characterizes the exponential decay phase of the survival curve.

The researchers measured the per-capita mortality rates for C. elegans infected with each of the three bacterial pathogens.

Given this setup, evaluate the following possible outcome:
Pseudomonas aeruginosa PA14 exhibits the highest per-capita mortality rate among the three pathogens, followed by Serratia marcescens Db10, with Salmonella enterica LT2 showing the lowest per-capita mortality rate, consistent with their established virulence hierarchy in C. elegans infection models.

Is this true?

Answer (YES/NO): NO